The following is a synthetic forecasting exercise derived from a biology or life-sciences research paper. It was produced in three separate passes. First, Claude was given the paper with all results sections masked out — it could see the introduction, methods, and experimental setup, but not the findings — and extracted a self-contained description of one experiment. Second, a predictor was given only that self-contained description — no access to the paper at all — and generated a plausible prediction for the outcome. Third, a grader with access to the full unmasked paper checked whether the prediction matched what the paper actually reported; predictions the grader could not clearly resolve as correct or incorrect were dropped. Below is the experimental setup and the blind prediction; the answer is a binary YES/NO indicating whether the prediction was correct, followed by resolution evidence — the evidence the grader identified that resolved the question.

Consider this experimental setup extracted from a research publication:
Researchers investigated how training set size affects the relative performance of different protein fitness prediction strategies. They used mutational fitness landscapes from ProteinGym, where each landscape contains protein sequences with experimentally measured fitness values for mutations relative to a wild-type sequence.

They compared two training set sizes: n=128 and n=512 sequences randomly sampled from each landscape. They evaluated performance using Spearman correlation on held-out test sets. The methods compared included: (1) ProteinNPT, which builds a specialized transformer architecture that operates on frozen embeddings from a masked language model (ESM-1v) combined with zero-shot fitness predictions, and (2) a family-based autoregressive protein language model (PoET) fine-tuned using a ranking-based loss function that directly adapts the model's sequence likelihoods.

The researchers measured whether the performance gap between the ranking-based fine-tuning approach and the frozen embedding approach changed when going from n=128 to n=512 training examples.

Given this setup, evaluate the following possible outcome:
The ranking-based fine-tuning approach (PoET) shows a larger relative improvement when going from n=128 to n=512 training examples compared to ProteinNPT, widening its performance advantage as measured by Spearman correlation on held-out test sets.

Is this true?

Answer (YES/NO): NO